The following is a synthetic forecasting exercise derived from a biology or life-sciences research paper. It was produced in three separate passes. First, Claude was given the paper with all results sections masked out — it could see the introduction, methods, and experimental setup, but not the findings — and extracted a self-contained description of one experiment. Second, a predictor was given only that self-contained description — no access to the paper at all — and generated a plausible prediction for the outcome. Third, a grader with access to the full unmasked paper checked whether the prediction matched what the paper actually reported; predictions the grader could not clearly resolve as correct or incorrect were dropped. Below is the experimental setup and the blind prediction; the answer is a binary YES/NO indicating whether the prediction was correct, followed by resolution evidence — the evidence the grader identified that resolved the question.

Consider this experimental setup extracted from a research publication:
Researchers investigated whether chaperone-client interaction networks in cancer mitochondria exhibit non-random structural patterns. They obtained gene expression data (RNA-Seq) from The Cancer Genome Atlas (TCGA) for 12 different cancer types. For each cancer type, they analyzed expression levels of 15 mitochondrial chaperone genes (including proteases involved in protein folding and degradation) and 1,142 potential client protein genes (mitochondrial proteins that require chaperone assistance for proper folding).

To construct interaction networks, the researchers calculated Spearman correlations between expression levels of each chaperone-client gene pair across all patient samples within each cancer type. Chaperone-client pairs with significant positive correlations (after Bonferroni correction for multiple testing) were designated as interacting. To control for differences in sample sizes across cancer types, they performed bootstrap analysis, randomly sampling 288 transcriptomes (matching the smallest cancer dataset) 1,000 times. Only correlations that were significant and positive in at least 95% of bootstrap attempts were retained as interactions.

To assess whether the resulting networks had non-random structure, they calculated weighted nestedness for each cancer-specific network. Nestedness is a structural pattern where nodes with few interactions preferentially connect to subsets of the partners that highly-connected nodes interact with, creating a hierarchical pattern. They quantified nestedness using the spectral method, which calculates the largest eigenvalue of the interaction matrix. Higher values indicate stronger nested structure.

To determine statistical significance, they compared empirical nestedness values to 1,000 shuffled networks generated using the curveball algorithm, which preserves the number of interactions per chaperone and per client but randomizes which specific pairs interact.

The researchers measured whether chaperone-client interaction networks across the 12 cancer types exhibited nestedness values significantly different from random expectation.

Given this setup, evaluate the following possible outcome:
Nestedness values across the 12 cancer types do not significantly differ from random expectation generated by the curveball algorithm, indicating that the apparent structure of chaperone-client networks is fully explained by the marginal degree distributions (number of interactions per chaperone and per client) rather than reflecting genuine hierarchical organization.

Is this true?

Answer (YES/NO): NO